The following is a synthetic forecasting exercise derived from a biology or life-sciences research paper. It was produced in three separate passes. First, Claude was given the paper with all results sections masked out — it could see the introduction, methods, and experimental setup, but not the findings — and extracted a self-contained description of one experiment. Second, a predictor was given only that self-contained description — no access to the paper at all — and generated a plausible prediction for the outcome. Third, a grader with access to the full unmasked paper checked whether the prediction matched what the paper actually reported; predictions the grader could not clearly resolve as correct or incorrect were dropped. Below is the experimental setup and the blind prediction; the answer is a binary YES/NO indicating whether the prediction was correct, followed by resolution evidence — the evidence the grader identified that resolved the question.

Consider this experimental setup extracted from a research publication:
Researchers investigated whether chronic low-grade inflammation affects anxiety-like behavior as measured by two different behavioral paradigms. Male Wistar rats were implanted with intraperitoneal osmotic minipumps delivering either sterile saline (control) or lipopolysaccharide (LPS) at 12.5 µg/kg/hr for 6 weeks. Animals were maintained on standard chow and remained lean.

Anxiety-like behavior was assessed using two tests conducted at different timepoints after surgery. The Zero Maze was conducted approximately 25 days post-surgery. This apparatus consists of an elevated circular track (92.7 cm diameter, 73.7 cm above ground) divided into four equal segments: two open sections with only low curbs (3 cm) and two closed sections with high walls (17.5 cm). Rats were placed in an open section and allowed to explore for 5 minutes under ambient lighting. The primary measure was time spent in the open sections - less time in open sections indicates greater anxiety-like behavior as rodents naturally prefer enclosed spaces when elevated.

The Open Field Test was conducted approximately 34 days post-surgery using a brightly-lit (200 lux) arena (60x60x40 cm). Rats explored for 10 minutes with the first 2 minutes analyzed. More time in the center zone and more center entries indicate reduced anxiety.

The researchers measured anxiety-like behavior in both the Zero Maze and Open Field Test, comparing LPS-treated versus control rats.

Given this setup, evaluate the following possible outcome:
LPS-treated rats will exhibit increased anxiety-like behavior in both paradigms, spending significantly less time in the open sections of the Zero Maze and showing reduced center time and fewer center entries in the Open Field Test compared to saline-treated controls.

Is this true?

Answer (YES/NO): NO